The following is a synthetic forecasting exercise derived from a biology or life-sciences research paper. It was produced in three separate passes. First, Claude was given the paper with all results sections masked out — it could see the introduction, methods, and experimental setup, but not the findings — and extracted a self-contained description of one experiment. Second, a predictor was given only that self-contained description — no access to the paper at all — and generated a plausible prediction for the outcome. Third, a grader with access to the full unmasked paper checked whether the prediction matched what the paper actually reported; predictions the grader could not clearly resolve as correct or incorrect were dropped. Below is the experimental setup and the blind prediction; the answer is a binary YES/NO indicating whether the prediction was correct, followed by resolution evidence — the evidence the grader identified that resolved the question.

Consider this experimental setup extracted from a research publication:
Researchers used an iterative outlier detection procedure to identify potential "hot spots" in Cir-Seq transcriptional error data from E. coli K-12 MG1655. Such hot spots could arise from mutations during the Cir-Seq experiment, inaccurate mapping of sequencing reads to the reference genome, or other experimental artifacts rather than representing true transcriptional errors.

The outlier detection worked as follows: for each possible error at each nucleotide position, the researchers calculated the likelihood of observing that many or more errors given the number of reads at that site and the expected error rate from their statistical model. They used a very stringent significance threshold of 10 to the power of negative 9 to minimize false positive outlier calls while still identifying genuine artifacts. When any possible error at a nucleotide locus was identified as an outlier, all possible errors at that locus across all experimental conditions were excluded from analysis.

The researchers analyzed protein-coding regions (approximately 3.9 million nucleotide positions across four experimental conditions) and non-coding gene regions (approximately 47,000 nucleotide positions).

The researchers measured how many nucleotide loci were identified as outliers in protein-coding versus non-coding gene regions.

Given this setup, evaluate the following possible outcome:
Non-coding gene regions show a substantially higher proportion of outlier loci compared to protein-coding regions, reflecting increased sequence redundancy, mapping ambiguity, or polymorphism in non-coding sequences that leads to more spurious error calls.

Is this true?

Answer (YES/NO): YES